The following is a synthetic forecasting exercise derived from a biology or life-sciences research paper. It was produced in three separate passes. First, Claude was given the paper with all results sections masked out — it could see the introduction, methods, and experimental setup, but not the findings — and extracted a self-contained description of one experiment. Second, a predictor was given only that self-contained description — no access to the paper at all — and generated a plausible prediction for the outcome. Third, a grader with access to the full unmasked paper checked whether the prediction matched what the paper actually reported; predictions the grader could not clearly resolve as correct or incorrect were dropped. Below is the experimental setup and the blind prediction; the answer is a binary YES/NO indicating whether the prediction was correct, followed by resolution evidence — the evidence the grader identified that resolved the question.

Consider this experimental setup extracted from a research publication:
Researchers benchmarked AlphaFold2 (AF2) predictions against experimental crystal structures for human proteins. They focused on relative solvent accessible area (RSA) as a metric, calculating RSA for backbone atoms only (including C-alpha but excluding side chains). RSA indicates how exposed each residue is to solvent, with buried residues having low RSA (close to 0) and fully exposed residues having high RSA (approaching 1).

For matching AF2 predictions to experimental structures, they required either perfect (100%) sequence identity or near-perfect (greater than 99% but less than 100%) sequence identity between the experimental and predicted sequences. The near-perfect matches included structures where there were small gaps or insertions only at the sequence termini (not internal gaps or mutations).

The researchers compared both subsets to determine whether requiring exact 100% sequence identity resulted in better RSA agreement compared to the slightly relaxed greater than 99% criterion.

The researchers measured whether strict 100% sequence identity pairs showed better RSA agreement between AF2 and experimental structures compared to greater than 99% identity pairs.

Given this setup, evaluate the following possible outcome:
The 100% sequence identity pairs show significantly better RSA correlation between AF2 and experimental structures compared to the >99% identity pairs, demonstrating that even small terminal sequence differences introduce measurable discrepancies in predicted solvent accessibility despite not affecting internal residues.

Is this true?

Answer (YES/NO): NO